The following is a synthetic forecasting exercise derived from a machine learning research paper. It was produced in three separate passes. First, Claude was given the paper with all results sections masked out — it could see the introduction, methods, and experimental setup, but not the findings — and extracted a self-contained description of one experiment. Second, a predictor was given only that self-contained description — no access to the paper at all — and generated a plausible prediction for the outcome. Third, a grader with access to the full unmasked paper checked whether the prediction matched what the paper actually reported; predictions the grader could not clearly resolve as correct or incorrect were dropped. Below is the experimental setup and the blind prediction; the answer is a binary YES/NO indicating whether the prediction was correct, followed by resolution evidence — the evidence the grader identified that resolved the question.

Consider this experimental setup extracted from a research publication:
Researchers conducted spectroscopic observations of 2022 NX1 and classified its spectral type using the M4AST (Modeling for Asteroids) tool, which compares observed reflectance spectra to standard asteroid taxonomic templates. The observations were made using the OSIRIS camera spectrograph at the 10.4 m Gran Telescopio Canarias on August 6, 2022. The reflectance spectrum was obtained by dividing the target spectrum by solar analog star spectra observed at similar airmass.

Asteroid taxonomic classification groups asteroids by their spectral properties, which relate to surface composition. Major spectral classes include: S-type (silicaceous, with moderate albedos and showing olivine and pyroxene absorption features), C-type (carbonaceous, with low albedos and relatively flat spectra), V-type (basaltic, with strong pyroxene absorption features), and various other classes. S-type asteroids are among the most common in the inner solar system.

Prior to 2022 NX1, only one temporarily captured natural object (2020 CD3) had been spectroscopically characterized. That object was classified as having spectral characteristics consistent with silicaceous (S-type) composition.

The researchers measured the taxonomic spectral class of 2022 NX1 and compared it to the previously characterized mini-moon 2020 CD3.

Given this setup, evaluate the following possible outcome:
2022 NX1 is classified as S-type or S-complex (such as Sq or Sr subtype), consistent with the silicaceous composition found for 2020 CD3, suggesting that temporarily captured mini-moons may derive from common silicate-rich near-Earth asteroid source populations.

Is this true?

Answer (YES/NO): NO